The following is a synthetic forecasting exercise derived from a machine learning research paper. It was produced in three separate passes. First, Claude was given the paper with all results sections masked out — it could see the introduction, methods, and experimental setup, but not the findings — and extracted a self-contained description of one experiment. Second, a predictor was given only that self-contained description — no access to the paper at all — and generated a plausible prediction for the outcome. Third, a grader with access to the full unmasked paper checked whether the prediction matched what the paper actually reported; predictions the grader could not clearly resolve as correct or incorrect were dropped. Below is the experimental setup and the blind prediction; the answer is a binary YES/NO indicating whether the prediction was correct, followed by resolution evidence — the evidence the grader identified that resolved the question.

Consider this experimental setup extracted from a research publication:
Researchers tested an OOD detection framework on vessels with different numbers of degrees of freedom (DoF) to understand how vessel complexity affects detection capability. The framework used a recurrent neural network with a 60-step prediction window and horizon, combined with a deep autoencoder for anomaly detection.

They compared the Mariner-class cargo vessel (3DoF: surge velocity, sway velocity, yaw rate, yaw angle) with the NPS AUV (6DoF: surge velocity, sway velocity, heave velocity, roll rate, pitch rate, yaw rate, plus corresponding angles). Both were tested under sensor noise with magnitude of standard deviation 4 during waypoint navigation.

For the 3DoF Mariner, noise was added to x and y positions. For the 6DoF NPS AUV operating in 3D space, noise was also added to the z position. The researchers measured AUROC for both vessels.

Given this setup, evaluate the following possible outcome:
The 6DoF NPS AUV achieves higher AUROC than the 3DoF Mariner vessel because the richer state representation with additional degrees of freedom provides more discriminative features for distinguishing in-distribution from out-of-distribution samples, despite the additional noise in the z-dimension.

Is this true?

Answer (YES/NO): YES